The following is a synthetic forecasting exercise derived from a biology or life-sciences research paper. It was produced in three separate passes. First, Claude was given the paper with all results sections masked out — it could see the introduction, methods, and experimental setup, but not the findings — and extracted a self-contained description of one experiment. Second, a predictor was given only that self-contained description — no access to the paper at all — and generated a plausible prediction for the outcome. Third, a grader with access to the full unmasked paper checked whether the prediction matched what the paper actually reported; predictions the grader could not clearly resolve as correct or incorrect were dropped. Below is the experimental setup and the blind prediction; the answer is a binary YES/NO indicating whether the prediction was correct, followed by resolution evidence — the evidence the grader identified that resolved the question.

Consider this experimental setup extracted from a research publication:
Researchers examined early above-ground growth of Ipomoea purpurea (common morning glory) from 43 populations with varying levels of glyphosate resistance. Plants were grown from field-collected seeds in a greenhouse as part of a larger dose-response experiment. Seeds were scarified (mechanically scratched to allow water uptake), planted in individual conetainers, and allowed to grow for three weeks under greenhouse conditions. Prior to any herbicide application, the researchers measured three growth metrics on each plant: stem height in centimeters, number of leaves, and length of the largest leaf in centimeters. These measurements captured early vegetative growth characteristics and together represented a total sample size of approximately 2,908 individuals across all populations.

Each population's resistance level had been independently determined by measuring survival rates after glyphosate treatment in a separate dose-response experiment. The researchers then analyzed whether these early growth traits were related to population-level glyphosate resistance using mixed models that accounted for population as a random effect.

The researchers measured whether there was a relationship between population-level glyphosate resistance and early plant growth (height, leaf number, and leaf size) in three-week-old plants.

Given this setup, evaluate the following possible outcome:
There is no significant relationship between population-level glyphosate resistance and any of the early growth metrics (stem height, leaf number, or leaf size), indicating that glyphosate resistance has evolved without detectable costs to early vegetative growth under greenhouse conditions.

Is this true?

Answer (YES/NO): NO